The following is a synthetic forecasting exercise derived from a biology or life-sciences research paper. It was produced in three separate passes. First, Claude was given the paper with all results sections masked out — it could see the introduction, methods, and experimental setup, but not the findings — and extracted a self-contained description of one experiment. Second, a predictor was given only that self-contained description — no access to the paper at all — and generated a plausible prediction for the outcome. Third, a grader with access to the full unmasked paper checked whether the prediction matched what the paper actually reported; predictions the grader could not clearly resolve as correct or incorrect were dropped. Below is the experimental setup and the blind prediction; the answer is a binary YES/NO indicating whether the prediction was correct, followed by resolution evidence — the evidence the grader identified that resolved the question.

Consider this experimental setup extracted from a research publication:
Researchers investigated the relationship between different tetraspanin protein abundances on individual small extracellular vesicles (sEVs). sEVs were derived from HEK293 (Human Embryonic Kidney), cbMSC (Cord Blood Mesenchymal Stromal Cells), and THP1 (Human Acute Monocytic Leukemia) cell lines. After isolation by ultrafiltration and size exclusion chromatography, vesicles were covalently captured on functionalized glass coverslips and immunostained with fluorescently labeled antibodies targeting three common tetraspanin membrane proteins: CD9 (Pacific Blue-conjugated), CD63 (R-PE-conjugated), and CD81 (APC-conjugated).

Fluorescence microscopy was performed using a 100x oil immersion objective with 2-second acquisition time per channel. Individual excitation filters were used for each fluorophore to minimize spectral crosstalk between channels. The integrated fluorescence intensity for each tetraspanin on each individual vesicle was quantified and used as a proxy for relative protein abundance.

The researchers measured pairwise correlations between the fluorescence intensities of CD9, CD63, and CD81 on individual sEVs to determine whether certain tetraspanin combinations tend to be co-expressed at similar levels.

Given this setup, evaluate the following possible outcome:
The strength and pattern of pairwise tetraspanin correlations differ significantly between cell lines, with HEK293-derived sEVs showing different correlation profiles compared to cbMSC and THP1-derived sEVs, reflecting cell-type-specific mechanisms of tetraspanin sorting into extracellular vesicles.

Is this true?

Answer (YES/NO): YES